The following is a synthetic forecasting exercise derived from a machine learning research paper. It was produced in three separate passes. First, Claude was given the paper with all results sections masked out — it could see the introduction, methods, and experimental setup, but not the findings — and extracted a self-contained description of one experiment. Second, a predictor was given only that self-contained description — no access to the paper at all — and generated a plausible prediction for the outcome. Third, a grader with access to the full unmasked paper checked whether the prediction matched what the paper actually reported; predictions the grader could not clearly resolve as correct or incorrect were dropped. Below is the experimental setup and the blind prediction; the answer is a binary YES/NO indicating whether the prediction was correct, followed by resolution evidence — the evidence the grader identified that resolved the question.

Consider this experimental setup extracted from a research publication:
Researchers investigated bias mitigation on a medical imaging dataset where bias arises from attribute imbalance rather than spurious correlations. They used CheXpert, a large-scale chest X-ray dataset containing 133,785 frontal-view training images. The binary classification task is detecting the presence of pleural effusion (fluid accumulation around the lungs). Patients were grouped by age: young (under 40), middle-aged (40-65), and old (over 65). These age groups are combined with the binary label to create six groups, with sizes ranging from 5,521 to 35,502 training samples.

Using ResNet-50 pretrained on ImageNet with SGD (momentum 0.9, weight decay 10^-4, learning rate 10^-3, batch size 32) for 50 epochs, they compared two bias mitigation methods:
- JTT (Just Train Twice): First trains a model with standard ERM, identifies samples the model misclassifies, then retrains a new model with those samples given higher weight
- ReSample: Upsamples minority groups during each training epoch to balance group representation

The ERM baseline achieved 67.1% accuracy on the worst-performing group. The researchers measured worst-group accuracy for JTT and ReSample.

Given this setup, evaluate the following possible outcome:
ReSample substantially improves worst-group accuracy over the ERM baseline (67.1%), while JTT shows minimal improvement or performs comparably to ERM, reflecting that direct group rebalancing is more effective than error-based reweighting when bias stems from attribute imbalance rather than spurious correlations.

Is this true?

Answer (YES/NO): YES